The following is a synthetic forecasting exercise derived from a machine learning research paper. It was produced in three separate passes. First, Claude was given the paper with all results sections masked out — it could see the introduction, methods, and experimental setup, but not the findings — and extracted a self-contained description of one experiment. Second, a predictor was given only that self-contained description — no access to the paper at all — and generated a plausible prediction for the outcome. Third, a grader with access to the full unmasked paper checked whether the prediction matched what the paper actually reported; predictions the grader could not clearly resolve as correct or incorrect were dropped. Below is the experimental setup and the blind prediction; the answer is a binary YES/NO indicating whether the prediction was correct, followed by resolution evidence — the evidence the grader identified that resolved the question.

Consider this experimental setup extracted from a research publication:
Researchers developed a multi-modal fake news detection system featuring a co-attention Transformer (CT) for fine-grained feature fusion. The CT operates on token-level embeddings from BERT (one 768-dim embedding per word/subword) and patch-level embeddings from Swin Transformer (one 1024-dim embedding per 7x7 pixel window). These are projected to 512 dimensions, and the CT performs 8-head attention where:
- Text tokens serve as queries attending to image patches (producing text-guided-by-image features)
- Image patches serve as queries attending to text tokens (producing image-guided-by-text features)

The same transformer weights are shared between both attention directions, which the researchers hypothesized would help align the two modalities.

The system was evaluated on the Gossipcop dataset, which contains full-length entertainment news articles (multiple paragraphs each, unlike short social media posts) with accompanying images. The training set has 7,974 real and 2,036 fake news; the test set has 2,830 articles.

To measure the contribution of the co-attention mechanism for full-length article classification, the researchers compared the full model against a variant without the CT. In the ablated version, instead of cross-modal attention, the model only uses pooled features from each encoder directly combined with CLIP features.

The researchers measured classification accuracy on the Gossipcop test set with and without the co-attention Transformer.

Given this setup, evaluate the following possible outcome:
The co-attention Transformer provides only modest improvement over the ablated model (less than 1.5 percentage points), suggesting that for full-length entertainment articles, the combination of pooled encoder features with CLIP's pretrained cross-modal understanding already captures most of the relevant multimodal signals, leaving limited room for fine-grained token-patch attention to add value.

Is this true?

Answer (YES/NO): YES